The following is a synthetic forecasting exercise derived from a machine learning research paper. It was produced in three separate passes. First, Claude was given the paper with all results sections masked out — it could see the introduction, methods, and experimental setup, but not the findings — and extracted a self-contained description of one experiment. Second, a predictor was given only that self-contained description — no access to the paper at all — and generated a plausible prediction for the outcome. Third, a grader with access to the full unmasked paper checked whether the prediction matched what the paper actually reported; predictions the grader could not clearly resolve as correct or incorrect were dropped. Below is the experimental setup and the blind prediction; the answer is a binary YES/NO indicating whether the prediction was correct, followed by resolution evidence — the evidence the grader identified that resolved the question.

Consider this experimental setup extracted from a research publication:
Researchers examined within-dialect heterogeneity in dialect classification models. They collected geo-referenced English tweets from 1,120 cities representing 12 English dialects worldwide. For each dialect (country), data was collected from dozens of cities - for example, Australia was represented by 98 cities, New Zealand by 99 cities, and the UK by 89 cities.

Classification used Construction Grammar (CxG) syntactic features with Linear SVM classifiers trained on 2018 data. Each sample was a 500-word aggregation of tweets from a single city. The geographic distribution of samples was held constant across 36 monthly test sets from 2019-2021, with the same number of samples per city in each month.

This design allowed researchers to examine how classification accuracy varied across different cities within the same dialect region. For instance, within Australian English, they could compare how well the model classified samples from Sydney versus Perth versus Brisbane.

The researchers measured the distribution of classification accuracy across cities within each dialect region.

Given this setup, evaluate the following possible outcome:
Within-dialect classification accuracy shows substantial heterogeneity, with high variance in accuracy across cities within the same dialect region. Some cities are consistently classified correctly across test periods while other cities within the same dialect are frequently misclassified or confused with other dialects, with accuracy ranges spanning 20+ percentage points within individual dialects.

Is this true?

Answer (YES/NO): YES